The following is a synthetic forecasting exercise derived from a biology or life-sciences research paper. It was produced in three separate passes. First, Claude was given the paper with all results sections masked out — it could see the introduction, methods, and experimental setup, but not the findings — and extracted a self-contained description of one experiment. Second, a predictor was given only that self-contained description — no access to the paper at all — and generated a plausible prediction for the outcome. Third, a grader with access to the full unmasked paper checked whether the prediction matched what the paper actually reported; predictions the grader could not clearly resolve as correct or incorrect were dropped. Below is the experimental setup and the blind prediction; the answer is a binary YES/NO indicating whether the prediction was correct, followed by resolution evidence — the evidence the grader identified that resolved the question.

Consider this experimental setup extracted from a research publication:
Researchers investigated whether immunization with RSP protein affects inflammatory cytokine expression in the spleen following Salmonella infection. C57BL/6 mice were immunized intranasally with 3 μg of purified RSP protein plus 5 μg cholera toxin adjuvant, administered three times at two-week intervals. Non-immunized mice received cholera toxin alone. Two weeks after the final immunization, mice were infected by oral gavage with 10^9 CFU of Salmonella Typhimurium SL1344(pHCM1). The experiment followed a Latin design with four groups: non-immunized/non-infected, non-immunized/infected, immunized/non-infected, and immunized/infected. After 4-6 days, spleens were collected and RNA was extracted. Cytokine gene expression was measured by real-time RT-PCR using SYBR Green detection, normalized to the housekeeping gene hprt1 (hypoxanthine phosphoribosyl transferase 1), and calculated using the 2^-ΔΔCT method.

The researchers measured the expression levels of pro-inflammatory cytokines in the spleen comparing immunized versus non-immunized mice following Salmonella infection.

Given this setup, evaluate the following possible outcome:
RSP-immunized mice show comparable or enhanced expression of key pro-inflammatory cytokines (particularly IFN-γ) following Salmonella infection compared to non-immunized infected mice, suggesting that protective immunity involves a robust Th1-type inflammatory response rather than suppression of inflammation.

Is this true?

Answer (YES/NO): NO